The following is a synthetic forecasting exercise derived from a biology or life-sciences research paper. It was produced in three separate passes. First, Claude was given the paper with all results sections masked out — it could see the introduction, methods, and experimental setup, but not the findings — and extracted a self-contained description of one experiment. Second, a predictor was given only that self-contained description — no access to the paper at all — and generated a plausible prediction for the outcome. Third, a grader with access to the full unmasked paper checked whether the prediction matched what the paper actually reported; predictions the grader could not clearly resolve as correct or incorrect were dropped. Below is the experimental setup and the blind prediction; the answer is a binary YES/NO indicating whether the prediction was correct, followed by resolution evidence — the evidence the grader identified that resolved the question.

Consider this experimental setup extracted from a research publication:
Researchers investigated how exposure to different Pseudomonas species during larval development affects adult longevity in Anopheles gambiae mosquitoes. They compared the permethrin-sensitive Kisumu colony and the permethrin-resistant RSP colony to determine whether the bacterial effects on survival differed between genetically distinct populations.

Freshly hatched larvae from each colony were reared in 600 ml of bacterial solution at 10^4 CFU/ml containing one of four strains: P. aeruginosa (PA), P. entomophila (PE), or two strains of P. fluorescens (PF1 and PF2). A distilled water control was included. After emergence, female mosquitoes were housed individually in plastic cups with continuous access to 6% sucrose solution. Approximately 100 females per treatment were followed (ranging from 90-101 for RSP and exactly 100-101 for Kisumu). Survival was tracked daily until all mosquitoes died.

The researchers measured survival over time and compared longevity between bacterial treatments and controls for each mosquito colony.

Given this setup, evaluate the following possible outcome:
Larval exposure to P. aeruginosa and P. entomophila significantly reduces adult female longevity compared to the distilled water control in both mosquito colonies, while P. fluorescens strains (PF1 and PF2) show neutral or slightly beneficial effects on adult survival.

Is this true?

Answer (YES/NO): NO